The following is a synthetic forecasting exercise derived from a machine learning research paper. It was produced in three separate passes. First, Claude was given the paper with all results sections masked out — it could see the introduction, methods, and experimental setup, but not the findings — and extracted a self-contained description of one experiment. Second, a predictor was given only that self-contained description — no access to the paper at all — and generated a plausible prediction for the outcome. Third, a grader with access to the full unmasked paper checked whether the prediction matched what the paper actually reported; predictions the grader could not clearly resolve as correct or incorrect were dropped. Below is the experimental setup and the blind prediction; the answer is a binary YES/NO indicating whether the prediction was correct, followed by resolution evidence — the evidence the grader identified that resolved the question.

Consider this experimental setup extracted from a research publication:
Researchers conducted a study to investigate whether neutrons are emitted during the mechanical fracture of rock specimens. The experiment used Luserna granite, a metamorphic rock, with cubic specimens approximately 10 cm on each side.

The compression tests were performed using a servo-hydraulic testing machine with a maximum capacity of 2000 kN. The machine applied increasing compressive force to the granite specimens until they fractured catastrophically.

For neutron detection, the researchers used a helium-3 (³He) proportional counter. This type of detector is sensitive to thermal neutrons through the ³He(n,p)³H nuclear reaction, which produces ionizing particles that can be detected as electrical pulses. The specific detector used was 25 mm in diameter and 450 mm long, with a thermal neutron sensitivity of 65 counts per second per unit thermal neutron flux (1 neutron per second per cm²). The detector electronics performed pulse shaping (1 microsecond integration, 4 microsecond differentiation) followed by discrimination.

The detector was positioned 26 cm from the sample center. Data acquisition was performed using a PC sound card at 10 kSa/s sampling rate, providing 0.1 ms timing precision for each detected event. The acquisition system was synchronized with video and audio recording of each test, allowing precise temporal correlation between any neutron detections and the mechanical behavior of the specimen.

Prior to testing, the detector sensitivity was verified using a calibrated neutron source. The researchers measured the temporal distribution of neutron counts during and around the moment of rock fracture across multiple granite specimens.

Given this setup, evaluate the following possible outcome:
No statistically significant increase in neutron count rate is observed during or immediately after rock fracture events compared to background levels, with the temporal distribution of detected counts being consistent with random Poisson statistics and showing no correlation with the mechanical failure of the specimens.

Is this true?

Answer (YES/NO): YES